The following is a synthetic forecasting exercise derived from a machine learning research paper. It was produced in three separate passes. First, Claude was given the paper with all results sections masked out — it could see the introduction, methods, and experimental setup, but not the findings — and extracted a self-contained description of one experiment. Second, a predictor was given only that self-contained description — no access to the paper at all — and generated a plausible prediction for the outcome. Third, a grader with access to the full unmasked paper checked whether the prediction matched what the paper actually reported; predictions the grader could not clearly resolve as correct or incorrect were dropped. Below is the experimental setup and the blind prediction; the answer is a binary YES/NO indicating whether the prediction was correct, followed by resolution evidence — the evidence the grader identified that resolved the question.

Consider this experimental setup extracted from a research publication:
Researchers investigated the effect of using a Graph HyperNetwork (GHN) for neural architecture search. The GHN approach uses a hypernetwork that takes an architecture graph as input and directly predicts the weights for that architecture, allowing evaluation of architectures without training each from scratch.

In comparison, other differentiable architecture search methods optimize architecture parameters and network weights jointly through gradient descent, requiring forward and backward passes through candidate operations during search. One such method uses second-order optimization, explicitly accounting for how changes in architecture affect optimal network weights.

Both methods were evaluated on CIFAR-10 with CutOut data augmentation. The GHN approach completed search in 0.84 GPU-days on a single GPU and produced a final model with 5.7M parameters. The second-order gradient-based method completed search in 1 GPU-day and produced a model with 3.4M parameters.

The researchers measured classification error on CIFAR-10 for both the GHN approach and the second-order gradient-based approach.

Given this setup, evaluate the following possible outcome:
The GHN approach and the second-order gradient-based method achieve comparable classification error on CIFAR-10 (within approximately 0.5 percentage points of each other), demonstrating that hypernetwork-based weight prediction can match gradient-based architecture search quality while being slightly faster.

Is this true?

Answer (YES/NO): YES